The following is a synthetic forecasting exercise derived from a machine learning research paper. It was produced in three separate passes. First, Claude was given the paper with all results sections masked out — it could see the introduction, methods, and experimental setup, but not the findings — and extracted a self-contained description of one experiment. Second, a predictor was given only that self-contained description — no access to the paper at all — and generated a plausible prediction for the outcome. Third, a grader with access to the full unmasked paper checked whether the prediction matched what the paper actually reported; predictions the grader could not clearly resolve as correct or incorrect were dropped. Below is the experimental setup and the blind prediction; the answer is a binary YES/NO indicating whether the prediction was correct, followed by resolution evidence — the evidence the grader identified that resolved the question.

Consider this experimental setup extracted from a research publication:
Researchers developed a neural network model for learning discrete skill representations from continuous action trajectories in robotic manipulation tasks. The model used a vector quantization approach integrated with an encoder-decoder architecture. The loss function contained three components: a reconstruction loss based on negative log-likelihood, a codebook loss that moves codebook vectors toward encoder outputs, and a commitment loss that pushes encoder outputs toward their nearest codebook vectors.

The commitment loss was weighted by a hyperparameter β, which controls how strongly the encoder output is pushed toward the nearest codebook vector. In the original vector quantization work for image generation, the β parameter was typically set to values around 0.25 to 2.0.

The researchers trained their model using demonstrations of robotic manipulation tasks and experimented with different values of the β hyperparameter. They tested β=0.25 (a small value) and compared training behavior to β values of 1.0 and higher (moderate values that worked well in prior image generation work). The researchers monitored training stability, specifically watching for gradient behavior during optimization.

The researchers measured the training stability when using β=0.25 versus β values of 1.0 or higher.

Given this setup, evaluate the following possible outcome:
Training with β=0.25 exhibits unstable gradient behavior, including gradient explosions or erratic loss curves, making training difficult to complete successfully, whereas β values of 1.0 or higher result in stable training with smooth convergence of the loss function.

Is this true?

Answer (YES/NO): NO